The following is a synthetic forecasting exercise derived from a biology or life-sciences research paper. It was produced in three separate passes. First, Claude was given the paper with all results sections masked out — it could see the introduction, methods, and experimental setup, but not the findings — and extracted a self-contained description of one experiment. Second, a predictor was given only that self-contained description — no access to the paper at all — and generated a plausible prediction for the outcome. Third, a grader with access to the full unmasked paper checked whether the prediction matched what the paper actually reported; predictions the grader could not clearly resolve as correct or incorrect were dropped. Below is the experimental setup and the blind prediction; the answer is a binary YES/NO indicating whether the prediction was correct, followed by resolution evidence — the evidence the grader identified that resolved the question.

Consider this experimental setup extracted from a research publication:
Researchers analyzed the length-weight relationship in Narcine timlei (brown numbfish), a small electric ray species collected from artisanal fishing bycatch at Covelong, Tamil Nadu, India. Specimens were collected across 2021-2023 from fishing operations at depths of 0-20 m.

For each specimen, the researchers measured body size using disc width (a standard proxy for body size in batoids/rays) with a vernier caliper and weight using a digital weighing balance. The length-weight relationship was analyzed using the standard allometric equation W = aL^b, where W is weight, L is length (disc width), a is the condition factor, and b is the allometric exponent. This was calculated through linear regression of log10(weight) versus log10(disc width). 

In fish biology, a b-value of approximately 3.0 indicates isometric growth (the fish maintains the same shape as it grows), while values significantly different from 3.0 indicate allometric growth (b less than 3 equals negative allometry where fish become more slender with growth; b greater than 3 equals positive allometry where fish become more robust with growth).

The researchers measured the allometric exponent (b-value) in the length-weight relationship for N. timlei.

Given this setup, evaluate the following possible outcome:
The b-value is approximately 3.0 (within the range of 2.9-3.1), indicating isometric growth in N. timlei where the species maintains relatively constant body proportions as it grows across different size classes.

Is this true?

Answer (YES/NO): NO